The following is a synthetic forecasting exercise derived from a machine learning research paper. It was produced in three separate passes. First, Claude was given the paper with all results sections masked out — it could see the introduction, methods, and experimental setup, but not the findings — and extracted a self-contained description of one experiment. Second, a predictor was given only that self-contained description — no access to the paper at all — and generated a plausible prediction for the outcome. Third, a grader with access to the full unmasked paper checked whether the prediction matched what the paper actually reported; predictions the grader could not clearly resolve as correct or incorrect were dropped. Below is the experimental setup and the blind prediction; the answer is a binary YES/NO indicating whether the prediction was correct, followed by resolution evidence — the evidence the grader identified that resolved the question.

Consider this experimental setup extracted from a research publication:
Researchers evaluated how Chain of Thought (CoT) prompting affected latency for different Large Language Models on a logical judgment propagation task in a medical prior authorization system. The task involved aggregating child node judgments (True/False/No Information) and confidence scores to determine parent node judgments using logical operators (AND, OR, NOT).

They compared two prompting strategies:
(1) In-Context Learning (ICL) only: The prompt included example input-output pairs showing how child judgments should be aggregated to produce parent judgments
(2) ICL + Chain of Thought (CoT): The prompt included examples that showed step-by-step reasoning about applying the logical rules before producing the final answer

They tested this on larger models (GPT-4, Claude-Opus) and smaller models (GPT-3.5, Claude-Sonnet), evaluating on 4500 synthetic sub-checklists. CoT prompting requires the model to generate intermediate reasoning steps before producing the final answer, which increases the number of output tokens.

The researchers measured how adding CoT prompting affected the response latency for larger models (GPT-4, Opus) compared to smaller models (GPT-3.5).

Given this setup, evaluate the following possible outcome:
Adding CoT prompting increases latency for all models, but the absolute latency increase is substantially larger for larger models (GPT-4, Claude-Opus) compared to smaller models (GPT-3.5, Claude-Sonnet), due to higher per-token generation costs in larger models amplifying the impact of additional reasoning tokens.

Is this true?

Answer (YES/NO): YES